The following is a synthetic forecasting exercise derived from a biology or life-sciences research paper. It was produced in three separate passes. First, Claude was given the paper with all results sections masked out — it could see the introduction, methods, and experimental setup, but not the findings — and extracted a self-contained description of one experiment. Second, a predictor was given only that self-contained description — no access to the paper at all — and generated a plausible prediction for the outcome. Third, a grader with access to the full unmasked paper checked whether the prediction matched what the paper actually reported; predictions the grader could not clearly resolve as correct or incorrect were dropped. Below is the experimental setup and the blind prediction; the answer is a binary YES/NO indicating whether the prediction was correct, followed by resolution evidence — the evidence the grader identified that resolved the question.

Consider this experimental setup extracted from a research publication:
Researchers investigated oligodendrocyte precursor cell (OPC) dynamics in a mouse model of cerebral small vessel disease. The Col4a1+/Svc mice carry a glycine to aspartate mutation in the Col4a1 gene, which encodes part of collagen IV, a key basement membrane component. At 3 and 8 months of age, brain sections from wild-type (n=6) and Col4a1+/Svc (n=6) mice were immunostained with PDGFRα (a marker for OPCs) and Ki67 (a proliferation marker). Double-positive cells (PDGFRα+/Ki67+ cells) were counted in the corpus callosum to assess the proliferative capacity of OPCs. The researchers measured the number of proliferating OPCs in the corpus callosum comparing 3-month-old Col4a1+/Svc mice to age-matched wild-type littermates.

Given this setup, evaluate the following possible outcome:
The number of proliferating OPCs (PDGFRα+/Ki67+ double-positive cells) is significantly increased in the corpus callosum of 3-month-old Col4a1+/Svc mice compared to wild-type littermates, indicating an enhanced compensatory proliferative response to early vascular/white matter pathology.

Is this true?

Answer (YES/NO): YES